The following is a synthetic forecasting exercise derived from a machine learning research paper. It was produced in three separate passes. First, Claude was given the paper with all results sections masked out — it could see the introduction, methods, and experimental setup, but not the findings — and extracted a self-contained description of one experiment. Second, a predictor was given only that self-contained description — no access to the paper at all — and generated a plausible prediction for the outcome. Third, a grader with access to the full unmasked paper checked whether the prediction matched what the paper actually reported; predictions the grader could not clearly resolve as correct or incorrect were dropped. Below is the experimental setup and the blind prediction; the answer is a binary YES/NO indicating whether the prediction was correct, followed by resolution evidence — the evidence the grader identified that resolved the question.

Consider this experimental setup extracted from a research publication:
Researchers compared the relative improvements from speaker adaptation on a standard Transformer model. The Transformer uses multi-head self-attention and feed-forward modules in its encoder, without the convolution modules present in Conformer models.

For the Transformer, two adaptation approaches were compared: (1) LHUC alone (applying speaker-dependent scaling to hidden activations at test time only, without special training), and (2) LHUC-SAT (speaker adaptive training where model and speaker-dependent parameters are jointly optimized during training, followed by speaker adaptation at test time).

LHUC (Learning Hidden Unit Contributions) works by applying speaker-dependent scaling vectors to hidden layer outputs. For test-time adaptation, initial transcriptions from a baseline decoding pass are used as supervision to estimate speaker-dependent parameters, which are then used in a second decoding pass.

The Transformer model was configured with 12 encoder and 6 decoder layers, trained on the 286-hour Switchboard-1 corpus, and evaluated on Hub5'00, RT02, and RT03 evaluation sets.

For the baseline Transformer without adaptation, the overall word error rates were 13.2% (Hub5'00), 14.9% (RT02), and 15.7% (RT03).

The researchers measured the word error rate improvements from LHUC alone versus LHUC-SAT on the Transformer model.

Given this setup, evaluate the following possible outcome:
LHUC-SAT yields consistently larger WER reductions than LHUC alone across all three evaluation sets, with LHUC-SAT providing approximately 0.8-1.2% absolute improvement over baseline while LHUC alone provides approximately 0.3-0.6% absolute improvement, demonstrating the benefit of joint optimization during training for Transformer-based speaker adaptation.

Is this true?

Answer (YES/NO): NO